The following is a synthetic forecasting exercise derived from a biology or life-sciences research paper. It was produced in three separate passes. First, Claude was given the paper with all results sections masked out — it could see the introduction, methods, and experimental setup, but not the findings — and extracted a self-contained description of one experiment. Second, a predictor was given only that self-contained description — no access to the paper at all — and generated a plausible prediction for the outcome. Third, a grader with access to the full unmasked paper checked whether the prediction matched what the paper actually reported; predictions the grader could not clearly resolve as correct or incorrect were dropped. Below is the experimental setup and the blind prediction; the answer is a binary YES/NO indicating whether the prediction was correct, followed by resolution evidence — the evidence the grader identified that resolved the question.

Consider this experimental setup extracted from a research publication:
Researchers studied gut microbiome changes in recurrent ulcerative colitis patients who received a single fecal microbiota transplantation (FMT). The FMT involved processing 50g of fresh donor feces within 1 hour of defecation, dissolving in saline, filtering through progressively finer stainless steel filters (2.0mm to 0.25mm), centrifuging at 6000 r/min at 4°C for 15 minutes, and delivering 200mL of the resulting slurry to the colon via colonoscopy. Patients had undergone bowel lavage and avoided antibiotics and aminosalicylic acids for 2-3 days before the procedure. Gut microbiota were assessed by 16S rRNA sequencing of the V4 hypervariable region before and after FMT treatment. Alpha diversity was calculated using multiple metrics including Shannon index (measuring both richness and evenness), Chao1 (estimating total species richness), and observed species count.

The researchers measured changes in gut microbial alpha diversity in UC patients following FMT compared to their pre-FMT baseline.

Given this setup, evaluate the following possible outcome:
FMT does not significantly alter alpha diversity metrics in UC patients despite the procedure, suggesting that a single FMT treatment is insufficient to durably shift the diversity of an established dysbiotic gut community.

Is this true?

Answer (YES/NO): YES